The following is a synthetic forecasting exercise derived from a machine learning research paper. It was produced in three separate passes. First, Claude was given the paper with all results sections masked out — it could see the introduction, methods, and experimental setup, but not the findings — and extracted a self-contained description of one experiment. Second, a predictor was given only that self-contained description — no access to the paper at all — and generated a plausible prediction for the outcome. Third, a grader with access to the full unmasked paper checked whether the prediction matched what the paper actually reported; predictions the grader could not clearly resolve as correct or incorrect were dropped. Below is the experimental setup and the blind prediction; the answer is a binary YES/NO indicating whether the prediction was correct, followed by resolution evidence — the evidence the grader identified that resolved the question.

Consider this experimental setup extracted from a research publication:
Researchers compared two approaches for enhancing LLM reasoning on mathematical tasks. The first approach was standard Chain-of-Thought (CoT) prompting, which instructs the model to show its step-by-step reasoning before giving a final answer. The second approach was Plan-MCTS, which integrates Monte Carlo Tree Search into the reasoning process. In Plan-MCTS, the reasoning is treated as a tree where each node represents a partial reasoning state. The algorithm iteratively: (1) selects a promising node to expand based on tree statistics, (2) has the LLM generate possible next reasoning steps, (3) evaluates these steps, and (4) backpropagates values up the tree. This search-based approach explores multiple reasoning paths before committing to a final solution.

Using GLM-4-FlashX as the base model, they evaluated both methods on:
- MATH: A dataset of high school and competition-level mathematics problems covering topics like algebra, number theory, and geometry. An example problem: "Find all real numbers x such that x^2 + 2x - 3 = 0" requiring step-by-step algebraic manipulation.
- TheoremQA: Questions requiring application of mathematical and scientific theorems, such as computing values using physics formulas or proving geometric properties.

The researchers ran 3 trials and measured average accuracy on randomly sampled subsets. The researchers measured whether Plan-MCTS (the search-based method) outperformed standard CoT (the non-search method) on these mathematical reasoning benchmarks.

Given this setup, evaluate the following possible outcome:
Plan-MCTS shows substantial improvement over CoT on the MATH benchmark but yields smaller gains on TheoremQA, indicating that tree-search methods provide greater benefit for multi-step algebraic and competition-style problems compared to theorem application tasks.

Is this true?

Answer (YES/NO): NO